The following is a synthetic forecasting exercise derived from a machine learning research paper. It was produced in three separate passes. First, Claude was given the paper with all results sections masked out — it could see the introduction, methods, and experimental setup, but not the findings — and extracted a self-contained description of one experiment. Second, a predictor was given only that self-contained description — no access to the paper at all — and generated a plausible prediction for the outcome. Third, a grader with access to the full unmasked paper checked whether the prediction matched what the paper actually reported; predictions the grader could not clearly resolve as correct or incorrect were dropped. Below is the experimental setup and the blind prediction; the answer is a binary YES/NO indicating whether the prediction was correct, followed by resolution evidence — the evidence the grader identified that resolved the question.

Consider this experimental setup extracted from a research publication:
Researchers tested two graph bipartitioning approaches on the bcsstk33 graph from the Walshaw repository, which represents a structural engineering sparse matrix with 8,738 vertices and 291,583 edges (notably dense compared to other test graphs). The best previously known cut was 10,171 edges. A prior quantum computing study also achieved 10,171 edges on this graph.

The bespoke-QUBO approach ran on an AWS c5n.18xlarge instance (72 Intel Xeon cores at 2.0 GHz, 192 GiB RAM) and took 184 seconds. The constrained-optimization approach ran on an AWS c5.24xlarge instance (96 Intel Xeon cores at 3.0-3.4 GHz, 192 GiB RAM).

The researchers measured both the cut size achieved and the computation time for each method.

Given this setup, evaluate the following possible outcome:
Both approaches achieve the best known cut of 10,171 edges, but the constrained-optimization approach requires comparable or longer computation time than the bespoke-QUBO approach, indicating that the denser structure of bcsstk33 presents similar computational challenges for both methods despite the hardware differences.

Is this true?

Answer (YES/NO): NO